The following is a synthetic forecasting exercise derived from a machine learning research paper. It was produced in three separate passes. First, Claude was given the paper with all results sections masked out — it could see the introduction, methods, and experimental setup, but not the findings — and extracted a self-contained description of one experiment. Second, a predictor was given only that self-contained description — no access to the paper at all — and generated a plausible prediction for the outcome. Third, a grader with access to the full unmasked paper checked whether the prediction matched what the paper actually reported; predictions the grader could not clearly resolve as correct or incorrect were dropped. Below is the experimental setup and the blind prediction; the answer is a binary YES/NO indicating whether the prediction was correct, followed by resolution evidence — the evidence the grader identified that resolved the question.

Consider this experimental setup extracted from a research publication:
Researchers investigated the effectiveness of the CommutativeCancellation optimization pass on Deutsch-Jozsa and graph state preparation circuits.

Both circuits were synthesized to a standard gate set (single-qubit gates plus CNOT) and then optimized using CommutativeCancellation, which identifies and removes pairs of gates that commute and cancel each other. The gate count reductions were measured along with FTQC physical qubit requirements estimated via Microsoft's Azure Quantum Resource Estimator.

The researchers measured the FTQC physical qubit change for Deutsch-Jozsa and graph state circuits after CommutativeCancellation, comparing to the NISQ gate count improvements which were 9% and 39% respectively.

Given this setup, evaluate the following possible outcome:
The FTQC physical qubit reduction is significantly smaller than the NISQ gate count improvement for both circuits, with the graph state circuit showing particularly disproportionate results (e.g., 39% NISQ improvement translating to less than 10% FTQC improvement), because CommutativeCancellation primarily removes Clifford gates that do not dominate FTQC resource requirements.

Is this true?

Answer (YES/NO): NO